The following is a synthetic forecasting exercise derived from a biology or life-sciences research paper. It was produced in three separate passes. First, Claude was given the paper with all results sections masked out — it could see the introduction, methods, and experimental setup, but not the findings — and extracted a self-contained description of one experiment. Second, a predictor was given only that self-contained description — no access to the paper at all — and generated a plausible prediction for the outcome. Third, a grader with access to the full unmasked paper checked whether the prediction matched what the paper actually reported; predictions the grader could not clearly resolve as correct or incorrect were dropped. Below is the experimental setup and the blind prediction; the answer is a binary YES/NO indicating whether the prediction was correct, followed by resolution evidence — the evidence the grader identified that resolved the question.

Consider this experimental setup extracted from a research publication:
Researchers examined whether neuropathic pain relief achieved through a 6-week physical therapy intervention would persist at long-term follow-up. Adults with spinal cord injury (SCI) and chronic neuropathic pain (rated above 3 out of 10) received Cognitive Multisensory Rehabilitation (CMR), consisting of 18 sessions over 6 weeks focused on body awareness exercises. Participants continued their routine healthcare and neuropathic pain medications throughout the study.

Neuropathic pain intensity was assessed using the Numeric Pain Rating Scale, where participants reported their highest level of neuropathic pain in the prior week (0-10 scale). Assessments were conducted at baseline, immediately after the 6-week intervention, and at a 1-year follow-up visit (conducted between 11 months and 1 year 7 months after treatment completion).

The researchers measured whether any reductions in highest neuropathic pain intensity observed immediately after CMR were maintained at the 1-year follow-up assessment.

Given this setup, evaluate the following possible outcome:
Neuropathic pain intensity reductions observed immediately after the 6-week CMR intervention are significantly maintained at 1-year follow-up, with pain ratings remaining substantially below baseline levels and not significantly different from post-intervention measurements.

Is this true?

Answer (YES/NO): YES